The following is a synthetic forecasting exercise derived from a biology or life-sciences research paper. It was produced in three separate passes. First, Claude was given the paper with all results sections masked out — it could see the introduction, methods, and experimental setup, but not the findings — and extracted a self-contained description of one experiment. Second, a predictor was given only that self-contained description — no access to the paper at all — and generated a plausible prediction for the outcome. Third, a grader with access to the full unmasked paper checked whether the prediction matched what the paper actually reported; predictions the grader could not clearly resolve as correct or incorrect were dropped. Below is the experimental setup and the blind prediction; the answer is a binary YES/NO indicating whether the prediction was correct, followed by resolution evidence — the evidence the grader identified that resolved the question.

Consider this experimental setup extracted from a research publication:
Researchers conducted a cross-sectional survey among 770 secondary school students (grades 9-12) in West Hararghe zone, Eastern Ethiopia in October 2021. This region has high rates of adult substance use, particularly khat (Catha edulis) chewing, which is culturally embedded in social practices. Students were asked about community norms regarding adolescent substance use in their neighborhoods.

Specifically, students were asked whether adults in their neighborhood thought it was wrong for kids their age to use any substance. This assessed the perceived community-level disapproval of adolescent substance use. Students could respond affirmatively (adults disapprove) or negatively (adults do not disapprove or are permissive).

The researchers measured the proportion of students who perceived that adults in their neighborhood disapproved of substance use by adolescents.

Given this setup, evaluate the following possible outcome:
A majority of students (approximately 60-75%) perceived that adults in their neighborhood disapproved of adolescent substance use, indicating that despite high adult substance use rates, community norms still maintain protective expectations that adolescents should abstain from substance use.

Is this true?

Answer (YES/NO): YES